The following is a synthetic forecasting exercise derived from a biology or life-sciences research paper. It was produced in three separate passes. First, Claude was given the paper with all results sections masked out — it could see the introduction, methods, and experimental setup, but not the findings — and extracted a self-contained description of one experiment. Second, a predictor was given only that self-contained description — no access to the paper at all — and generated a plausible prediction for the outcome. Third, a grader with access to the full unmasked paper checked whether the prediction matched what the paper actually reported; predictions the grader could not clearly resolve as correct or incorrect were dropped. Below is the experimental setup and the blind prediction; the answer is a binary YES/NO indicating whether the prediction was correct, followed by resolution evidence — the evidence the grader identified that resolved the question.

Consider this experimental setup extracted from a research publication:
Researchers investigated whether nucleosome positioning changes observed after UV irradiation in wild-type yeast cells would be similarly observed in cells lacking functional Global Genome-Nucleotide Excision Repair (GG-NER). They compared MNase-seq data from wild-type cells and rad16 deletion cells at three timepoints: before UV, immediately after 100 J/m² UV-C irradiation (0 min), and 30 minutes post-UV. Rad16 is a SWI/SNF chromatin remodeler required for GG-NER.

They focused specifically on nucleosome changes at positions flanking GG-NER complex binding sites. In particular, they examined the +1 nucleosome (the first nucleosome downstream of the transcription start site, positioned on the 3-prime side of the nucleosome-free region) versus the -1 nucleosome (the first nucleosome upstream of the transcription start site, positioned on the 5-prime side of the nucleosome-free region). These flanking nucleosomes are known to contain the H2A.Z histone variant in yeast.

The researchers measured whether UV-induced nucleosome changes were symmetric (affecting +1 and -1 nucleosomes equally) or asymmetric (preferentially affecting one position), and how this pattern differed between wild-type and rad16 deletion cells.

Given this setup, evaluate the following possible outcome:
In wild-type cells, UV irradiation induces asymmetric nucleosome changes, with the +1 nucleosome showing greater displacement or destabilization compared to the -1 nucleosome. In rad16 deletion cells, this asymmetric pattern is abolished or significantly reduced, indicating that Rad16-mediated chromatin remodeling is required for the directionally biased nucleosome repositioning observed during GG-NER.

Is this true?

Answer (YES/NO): NO